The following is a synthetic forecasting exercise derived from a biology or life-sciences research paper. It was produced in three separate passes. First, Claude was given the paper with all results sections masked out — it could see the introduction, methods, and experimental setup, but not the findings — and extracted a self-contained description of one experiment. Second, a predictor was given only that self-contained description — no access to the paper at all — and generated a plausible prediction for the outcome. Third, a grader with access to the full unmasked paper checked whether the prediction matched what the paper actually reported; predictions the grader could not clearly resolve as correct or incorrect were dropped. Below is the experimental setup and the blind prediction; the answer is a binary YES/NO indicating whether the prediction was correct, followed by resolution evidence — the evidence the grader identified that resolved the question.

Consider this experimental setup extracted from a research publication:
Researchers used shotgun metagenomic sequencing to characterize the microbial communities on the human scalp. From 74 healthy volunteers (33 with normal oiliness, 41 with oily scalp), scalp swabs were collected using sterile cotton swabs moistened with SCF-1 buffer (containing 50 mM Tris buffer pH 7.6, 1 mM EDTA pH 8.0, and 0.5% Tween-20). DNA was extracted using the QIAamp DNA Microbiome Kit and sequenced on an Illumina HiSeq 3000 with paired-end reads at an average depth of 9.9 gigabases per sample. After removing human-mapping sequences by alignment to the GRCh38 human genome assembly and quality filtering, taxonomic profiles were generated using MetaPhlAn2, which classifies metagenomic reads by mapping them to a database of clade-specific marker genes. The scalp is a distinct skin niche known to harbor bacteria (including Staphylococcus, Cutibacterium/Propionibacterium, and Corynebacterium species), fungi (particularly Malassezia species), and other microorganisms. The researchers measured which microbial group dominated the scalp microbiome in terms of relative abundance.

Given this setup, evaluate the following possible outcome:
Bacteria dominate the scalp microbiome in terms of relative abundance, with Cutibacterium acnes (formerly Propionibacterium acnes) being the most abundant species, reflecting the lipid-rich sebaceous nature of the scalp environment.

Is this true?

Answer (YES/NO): NO